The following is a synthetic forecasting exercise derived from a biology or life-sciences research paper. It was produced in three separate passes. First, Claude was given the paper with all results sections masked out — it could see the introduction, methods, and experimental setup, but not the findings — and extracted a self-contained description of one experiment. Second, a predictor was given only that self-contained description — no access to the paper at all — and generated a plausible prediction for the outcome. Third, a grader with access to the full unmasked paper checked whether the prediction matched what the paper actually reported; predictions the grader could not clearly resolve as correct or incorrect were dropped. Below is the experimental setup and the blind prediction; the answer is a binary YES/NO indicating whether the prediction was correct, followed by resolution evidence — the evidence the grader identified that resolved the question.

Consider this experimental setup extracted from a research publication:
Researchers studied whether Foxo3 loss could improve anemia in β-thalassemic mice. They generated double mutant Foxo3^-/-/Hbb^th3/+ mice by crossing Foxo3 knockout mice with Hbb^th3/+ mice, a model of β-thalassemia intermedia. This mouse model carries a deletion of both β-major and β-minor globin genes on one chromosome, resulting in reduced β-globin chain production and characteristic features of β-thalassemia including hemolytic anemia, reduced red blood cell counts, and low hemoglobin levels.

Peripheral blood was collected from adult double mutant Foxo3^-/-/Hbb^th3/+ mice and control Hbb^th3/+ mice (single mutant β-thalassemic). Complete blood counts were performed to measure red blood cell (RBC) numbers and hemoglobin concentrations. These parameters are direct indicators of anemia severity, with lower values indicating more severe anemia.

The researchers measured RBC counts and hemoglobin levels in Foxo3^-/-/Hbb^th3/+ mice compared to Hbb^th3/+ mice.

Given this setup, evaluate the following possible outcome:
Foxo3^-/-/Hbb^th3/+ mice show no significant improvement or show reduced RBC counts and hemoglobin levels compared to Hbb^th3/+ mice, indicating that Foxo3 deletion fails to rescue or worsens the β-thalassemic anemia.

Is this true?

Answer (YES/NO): NO